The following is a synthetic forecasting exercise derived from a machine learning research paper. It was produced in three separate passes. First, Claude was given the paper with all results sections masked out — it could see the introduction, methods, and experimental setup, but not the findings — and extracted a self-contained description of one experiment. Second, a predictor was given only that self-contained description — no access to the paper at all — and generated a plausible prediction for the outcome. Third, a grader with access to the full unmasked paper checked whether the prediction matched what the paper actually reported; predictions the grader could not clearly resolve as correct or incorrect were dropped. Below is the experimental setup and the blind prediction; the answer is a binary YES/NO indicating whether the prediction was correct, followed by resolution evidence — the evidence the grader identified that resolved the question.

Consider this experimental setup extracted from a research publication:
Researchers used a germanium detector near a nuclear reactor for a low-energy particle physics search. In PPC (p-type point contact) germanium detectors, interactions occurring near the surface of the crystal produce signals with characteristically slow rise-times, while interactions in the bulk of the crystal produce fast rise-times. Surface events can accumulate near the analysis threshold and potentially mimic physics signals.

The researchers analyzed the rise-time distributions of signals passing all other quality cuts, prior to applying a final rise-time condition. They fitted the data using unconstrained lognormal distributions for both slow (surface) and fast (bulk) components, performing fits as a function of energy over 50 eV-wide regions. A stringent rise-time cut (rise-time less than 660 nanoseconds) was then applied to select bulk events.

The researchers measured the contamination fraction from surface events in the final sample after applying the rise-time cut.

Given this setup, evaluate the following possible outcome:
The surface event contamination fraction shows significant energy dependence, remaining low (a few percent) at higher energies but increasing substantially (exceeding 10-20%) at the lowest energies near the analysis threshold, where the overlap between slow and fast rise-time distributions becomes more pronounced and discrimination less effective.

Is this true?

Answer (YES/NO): NO